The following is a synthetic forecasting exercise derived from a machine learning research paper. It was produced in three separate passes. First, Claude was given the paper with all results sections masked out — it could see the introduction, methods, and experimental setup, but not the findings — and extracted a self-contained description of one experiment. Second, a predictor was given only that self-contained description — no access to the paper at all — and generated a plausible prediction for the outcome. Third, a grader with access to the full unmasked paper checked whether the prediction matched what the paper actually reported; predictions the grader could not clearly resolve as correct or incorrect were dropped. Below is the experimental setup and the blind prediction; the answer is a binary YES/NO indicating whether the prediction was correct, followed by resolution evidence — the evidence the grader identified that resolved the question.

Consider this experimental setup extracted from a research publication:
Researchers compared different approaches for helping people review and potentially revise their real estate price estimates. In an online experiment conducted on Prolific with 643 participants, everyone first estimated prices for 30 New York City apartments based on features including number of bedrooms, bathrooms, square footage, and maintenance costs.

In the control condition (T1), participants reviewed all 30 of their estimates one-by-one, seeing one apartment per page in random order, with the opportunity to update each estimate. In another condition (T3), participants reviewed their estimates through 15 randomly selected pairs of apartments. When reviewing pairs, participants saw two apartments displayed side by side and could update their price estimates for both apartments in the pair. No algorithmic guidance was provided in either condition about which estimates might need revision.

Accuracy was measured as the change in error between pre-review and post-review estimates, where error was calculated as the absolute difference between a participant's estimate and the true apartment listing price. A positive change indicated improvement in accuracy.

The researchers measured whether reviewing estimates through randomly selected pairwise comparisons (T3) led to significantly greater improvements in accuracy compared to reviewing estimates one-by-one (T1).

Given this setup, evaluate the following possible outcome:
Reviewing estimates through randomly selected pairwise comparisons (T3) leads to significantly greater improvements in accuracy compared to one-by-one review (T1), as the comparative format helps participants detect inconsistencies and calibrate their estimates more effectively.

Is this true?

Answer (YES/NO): NO